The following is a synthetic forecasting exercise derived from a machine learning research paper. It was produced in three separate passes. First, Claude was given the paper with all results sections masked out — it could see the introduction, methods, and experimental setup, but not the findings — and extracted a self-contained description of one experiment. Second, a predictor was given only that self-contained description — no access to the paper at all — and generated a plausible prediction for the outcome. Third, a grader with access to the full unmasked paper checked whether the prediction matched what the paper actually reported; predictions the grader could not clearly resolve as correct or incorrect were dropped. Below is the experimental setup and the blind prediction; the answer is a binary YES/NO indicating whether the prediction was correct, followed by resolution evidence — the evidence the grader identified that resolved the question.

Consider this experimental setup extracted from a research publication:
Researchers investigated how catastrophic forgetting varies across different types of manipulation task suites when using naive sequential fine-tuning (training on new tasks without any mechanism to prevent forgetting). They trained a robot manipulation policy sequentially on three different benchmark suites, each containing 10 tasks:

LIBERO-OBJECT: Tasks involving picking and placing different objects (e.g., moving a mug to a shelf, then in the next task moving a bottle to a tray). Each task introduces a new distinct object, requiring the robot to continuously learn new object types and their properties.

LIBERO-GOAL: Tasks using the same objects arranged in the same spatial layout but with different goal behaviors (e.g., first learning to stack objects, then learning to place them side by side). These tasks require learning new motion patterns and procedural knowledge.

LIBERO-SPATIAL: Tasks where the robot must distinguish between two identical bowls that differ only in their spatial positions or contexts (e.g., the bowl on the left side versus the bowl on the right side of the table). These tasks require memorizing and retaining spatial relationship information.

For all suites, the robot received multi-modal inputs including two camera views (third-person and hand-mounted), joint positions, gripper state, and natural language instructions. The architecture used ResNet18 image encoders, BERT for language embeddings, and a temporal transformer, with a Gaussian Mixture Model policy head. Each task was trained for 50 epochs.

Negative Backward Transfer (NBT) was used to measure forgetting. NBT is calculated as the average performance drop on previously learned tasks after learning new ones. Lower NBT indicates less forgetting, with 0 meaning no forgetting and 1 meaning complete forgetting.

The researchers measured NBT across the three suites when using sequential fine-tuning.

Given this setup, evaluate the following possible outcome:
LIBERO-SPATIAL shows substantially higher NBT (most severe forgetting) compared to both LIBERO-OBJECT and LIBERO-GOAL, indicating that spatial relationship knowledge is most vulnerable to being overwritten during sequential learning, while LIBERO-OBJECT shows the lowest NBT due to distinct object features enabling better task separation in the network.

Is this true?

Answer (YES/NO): YES